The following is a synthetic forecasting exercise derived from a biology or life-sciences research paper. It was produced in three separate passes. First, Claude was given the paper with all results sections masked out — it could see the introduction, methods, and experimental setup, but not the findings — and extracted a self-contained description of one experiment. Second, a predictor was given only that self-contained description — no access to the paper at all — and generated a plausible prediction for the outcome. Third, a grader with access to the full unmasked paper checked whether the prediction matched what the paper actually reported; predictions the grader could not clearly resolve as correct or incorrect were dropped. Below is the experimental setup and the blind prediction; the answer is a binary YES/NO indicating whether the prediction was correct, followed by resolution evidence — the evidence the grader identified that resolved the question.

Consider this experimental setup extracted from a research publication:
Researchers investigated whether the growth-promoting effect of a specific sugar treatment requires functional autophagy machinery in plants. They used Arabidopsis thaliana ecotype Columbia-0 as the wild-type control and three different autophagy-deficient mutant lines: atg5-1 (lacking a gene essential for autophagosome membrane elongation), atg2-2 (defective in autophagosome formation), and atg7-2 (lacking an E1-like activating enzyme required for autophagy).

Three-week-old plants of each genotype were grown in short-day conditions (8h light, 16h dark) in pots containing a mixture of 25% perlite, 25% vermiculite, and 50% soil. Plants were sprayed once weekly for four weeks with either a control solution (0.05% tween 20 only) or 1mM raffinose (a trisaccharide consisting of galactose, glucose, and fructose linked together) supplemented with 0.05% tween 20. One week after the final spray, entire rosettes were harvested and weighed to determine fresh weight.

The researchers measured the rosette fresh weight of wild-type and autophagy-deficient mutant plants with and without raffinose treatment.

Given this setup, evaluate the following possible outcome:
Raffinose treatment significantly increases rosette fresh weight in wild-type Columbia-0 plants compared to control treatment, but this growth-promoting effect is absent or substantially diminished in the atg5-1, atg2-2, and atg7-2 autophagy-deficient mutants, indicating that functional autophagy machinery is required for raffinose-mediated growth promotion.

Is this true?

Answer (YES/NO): YES